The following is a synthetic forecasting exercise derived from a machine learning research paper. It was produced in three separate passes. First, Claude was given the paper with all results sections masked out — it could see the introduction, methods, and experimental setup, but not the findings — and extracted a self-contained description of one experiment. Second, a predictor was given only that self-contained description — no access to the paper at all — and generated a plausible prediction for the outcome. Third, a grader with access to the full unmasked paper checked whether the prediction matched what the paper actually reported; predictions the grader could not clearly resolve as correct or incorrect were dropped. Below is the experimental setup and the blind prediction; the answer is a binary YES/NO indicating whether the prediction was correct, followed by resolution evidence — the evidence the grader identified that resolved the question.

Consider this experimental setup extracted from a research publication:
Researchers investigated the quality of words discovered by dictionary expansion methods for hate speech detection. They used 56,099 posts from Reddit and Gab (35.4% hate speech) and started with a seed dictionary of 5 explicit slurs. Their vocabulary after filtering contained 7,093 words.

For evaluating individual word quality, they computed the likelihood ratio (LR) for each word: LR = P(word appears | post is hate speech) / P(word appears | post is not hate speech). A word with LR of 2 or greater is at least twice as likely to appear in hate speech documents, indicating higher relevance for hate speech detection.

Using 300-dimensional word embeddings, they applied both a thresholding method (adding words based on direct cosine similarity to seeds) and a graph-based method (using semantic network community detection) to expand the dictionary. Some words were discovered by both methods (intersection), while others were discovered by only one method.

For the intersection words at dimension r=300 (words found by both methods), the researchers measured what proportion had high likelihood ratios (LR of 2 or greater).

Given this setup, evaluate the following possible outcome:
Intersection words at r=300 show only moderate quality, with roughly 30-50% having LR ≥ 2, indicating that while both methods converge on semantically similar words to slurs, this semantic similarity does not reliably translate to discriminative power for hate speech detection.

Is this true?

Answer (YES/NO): NO